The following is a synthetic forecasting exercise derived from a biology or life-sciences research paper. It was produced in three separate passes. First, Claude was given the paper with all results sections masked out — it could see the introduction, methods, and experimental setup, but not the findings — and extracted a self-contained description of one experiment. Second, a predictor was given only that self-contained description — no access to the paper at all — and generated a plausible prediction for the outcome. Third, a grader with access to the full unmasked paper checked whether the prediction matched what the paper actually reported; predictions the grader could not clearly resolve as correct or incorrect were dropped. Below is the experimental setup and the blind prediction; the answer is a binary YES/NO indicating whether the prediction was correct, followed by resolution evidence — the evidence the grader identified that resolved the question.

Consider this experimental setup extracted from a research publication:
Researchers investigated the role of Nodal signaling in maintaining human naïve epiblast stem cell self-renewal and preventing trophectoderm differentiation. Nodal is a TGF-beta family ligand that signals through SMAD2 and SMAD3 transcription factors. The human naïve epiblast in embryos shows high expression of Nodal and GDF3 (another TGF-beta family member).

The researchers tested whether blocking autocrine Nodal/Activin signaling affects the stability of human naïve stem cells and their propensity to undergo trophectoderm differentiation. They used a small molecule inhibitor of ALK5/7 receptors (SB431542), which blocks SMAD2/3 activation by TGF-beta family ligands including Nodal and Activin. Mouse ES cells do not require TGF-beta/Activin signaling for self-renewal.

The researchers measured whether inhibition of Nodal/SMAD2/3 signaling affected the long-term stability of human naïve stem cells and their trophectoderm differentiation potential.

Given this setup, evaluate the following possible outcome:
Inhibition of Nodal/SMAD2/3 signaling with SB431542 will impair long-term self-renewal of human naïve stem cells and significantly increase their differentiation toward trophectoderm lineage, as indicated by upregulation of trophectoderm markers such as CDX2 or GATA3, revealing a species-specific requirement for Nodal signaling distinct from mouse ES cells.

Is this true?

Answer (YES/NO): YES